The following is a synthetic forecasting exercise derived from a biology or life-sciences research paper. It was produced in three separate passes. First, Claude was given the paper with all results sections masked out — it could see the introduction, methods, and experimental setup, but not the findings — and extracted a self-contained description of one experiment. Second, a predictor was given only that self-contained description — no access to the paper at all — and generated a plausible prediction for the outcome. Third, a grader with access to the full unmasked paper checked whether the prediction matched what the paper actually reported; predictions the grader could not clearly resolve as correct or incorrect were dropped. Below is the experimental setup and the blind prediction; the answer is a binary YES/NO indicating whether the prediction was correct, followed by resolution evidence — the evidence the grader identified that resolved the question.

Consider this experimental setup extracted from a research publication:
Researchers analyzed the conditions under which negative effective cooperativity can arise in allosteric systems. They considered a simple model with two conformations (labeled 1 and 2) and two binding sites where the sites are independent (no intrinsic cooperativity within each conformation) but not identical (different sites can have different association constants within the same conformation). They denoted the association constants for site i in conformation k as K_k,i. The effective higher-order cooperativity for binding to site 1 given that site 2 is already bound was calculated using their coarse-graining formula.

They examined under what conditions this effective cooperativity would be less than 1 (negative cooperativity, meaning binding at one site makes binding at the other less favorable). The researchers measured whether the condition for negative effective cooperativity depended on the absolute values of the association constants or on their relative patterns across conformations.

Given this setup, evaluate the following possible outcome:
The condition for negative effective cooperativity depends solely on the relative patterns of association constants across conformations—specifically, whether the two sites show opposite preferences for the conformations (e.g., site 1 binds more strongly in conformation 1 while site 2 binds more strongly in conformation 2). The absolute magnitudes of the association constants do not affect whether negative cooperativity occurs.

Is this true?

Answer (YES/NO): YES